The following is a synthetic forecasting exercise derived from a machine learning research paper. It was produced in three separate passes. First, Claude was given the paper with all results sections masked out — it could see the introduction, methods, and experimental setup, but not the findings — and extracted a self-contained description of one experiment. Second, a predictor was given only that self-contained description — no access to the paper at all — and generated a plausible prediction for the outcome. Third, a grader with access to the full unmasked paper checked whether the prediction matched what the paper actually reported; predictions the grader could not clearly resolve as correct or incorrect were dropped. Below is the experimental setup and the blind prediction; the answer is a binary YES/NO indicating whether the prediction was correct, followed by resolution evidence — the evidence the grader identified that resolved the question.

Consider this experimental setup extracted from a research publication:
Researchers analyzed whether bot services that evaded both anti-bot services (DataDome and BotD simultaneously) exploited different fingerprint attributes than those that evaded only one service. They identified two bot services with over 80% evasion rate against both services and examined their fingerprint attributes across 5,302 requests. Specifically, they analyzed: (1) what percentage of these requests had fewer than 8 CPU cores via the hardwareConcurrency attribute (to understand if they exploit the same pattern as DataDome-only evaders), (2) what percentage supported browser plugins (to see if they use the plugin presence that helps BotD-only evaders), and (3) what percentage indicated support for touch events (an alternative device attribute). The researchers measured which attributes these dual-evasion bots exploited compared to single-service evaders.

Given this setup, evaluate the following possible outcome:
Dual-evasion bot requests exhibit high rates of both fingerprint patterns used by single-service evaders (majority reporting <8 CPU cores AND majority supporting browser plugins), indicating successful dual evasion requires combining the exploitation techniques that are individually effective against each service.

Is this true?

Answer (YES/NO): NO